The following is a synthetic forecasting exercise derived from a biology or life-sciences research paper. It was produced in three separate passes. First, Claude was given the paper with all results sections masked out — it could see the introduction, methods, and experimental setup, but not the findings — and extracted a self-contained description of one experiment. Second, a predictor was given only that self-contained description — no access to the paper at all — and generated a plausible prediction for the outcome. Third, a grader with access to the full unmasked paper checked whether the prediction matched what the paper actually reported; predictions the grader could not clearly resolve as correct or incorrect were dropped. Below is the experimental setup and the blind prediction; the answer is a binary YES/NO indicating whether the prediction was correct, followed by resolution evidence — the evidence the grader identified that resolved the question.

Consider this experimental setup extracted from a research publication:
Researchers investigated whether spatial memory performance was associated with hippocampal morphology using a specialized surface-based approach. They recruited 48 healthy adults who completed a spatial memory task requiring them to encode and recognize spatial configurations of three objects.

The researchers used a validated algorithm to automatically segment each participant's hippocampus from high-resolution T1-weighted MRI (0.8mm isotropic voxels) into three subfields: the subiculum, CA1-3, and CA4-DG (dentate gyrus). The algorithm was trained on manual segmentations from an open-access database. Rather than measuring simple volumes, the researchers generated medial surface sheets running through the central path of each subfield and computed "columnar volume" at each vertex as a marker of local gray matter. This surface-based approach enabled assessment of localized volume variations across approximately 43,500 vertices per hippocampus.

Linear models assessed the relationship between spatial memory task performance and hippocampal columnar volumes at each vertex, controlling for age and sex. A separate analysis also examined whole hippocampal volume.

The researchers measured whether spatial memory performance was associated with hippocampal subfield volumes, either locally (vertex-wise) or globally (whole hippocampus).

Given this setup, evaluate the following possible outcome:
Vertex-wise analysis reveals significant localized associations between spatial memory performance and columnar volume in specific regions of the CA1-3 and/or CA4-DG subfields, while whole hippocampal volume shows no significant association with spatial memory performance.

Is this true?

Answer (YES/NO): NO